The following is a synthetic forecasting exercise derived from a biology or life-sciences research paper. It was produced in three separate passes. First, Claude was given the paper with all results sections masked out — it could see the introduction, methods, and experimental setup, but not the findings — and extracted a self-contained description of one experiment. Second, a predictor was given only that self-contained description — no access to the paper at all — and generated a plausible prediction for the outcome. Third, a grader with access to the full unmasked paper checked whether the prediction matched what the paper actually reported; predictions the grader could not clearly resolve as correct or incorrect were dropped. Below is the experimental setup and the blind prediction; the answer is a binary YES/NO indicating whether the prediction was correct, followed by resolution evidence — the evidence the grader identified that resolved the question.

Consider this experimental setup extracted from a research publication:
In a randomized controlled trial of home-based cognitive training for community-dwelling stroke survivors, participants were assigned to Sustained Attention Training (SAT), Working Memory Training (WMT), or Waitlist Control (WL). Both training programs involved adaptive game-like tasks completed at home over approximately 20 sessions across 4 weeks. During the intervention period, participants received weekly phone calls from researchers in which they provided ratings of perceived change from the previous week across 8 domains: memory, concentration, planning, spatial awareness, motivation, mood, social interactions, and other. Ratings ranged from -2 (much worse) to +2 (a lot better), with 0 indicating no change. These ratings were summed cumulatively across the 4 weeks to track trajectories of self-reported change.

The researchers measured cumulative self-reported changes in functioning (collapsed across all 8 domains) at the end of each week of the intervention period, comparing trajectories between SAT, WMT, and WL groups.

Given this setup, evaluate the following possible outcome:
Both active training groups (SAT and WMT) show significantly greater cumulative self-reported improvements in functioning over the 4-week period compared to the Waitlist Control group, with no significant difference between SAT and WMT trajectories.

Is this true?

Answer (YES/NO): NO